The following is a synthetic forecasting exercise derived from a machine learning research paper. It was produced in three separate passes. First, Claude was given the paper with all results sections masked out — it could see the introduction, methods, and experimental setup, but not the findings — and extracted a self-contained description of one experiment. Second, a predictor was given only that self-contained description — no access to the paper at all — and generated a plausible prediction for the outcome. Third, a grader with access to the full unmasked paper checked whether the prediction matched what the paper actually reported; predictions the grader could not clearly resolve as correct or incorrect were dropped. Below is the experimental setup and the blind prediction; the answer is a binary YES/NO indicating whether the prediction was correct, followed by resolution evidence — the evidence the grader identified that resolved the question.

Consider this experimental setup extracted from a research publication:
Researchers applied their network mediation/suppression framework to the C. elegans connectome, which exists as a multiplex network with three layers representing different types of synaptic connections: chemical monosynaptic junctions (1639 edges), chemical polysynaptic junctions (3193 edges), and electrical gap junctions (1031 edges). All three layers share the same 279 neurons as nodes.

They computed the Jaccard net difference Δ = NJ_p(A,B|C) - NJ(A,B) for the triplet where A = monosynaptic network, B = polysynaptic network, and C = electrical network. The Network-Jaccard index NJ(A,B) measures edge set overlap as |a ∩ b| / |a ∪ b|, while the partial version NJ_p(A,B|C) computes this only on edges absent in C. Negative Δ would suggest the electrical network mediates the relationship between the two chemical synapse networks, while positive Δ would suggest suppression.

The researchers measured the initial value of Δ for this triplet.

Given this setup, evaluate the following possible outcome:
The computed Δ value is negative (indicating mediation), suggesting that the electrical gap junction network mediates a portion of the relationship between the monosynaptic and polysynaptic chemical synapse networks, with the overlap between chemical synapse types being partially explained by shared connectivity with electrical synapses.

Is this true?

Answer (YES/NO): YES